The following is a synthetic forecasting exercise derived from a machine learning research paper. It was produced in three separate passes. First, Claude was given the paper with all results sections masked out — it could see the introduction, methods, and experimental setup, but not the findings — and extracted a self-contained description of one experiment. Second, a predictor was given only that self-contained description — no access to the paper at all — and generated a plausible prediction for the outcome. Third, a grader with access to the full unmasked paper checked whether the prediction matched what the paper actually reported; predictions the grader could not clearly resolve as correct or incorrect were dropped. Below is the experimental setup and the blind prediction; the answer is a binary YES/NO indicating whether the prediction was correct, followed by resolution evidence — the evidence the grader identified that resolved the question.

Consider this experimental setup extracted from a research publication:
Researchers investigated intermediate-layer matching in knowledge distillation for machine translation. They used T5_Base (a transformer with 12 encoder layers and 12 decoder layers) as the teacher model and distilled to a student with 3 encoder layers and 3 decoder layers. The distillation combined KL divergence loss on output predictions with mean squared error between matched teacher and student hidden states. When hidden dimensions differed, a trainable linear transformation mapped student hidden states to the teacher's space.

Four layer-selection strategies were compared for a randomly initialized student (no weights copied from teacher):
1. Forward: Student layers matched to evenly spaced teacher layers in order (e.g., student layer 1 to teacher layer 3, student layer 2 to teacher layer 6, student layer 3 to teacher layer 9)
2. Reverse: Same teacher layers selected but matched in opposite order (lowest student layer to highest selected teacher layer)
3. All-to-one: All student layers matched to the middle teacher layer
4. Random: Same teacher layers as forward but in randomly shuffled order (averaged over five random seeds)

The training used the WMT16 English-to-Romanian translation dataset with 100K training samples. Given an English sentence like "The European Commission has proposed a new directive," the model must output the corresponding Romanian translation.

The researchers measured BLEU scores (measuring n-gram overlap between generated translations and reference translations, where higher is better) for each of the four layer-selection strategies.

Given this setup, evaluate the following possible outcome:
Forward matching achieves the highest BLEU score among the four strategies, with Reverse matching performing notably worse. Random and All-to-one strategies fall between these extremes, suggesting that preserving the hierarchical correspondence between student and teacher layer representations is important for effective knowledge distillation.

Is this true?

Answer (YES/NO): NO